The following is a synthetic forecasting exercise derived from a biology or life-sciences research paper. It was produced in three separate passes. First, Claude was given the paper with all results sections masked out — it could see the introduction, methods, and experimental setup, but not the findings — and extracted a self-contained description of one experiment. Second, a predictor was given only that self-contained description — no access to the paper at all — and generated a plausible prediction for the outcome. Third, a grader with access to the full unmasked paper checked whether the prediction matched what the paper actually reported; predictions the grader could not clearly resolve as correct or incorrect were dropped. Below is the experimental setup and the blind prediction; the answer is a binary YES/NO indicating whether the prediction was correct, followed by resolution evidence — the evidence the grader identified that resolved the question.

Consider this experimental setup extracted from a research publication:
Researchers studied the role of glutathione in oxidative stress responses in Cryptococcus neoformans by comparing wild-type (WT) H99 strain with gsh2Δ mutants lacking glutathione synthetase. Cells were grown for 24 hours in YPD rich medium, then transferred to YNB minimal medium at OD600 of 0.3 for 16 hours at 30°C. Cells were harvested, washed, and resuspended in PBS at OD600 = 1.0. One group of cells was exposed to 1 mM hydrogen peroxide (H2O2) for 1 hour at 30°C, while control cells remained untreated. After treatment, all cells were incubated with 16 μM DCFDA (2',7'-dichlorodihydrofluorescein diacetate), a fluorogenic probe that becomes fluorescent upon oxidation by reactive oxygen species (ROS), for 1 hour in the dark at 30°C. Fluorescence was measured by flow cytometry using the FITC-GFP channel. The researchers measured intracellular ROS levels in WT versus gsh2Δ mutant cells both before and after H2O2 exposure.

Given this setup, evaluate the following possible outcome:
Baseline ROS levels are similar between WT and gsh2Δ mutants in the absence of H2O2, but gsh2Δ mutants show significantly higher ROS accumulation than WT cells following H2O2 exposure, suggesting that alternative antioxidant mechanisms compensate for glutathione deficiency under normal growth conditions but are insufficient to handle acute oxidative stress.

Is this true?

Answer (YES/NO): NO